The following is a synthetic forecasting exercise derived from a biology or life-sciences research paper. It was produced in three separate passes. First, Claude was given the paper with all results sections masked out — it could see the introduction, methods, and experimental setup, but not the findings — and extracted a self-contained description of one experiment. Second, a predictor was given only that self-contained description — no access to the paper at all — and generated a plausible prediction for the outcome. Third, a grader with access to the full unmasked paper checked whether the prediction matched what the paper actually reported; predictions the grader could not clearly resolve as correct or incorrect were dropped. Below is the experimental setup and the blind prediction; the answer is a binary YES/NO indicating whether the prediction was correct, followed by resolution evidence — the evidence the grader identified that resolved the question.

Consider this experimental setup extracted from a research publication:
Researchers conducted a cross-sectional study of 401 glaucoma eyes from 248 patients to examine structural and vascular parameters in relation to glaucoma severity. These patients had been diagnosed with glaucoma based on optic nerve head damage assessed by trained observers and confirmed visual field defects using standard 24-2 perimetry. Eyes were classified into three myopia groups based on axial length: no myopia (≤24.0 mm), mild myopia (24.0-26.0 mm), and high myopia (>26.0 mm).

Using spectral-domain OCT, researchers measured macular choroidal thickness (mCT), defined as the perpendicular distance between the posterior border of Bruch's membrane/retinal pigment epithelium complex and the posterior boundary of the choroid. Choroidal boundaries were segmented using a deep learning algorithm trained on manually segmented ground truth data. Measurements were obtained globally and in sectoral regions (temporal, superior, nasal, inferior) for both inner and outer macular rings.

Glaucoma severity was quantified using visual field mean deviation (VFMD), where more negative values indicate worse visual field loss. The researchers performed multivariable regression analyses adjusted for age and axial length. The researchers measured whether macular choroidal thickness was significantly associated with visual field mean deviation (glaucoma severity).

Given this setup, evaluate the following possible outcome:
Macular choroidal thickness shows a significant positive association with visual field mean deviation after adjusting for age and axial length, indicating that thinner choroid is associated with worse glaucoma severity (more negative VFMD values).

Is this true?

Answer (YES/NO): NO